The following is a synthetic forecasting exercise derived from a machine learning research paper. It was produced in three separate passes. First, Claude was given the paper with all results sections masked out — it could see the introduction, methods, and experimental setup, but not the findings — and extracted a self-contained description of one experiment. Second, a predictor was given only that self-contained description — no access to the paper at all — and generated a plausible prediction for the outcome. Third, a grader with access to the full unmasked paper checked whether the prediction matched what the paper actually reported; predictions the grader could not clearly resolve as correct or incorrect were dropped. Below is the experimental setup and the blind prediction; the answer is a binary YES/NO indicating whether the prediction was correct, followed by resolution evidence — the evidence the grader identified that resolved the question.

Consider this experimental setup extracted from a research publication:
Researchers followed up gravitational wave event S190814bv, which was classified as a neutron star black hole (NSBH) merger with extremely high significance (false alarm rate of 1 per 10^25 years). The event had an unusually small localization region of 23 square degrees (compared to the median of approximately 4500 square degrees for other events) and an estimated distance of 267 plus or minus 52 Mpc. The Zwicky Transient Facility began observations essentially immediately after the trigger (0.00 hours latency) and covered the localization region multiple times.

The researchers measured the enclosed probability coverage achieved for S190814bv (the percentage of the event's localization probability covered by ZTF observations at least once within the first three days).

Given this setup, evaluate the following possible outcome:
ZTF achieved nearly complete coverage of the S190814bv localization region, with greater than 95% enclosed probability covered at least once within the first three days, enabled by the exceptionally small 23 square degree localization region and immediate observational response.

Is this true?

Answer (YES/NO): NO